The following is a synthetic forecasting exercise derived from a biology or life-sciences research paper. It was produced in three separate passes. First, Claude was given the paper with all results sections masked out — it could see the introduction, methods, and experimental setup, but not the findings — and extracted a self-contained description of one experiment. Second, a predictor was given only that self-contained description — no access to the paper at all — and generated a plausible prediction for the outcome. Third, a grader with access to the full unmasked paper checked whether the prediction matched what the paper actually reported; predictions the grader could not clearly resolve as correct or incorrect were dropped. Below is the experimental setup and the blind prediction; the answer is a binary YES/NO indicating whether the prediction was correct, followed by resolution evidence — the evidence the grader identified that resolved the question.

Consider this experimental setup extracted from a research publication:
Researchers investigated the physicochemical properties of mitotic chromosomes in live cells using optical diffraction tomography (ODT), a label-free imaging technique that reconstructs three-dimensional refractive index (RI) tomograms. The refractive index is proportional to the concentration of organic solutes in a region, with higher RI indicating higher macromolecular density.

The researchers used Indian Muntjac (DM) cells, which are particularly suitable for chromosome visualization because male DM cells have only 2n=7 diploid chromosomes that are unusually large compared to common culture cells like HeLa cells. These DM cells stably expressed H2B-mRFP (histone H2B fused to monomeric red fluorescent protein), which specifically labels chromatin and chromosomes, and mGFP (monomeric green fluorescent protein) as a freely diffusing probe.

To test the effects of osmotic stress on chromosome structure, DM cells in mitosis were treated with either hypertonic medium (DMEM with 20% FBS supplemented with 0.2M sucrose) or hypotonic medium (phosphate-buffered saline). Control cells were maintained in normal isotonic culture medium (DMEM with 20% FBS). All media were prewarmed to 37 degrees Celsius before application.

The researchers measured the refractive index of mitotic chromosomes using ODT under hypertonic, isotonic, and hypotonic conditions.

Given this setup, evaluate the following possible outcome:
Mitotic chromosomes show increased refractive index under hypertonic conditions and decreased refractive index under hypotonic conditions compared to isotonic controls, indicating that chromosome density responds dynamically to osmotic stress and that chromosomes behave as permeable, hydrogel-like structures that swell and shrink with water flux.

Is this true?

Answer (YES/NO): NO